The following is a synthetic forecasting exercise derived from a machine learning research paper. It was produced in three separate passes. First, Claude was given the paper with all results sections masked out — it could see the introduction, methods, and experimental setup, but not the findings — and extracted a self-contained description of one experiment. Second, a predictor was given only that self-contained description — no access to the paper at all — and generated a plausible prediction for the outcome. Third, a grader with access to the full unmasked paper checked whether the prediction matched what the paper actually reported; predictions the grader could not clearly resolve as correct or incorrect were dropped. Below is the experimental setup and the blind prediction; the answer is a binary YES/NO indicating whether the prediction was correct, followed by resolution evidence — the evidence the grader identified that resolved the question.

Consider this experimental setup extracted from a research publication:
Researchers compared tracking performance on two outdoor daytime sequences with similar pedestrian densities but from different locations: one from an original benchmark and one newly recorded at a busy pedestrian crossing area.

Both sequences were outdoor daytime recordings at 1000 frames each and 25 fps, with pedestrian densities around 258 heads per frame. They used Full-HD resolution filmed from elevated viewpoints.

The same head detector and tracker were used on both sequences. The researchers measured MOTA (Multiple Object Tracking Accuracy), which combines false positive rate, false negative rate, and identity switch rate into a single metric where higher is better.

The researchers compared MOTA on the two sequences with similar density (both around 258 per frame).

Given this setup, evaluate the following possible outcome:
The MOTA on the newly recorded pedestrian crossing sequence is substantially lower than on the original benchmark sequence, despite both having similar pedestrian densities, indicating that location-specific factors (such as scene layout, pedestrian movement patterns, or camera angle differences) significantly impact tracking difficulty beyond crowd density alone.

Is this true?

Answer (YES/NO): YES